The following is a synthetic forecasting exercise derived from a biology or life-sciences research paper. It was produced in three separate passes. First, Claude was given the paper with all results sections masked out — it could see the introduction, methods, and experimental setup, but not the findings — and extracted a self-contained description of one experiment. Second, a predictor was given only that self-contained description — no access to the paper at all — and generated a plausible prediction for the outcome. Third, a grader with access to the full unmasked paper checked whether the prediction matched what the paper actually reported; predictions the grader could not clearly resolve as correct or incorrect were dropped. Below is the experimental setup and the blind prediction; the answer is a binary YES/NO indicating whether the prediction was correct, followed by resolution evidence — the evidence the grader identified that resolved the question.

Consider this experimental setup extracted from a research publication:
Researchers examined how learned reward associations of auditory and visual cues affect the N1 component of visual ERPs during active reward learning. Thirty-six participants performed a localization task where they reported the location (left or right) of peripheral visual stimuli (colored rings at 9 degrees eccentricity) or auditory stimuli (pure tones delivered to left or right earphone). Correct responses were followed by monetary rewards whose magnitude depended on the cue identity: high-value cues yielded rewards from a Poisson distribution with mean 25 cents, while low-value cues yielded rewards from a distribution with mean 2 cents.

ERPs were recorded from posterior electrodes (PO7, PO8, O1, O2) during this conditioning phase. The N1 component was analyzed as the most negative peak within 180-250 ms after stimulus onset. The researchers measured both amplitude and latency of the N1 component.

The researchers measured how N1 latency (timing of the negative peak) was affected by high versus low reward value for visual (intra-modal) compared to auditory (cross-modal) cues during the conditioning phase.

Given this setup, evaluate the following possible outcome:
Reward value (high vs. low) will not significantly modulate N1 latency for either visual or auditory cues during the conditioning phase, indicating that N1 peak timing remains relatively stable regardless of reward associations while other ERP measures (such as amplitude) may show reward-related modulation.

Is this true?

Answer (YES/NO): NO